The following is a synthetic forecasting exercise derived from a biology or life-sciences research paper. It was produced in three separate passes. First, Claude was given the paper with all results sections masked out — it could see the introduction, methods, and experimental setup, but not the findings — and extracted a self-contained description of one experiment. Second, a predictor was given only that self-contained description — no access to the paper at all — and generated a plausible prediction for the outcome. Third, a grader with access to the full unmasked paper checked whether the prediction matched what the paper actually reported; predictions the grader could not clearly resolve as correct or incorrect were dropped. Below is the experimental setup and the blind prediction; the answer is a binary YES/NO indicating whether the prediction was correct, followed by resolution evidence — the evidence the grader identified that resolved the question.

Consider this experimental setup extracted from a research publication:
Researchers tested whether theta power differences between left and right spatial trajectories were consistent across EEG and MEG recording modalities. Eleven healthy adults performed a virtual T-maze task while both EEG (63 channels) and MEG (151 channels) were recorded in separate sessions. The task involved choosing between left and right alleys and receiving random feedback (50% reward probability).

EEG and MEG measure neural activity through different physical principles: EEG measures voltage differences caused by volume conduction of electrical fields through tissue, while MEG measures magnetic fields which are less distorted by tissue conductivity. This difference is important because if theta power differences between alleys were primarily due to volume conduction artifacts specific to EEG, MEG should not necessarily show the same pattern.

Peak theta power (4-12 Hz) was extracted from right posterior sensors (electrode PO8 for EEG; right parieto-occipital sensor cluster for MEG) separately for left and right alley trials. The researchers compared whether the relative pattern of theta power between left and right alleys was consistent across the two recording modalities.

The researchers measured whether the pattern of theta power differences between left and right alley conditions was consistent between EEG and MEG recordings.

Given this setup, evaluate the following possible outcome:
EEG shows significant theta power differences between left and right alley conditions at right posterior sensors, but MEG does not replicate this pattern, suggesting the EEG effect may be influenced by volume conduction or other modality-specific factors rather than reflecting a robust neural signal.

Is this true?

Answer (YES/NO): NO